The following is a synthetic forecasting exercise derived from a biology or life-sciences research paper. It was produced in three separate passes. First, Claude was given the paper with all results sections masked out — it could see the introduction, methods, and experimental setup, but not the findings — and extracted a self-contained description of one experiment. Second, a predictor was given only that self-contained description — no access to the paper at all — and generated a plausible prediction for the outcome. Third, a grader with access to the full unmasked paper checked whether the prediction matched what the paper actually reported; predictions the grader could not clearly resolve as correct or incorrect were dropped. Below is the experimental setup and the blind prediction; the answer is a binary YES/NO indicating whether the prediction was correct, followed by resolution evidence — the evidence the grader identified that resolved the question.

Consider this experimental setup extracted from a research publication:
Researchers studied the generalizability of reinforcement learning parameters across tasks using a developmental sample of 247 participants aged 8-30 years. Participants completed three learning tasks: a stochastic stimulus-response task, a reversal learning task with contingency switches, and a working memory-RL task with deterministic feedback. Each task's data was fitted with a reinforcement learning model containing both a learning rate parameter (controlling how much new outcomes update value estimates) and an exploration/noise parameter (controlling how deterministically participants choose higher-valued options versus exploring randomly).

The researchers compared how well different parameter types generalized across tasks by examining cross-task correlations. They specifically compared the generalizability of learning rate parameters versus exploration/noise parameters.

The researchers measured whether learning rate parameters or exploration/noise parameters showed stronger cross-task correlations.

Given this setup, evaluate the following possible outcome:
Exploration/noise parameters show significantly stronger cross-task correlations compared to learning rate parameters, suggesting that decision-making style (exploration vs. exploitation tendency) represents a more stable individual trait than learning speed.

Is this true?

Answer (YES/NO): YES